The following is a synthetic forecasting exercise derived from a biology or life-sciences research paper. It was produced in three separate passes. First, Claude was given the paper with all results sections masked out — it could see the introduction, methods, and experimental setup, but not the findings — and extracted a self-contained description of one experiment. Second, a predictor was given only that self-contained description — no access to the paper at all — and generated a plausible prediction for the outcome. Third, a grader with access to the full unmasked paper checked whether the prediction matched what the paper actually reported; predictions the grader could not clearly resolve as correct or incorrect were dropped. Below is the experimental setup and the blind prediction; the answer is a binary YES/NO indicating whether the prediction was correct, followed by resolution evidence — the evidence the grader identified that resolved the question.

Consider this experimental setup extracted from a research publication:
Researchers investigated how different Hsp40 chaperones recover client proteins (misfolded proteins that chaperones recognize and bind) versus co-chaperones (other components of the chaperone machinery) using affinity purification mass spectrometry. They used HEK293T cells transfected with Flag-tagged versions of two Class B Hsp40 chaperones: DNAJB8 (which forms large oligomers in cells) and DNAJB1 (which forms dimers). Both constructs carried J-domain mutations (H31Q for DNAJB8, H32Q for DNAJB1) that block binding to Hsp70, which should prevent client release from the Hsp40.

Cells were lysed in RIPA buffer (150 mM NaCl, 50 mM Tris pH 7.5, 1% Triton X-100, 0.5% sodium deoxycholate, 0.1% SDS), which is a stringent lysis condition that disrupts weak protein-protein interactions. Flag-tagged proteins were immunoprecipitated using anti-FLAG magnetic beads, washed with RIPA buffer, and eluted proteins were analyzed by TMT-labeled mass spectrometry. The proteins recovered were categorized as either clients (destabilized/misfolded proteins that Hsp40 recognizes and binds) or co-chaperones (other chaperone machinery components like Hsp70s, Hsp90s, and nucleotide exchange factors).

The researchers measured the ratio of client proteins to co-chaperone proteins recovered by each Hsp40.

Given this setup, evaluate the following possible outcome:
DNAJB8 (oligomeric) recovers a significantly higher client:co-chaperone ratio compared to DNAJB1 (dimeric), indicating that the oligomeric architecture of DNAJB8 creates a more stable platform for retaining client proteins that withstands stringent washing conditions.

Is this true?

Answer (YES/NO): YES